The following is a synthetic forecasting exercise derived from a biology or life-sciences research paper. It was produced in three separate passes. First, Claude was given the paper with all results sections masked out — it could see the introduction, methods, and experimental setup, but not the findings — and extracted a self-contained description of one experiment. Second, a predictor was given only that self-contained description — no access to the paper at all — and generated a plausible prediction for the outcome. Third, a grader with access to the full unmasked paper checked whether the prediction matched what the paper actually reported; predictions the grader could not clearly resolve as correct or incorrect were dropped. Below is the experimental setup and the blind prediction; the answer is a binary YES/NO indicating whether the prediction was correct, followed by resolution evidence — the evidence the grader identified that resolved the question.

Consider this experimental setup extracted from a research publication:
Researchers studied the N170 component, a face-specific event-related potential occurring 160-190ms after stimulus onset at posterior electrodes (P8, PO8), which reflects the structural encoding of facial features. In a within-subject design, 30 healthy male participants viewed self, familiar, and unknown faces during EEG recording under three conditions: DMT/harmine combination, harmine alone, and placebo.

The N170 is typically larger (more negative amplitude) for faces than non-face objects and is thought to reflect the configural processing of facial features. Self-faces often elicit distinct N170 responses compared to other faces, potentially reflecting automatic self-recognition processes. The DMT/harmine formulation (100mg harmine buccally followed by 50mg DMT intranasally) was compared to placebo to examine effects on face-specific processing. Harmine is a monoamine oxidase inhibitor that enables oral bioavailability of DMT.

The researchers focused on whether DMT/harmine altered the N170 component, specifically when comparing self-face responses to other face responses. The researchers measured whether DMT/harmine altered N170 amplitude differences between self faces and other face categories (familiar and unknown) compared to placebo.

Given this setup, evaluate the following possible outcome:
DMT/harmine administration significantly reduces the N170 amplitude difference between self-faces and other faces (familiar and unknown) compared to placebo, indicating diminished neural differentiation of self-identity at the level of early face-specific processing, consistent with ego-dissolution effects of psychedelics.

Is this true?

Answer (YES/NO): NO